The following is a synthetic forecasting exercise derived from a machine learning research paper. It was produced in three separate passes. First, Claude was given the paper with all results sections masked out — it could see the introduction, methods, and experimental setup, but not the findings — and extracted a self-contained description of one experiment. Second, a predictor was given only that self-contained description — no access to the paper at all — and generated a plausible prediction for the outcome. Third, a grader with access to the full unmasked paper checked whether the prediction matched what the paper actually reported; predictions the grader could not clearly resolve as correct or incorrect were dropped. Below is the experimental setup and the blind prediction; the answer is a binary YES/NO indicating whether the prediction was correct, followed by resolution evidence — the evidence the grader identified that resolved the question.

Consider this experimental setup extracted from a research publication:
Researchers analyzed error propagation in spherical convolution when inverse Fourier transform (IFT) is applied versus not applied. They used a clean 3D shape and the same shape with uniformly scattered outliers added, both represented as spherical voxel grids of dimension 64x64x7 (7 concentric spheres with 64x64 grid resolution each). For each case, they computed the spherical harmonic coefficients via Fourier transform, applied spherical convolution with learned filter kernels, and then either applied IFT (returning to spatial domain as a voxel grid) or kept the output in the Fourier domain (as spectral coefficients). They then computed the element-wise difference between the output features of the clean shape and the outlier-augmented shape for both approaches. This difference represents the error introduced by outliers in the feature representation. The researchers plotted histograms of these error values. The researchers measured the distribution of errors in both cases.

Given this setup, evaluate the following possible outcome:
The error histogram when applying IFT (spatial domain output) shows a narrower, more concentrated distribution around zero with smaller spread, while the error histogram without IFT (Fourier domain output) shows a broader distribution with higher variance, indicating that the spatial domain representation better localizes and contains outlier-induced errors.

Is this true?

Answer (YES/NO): NO